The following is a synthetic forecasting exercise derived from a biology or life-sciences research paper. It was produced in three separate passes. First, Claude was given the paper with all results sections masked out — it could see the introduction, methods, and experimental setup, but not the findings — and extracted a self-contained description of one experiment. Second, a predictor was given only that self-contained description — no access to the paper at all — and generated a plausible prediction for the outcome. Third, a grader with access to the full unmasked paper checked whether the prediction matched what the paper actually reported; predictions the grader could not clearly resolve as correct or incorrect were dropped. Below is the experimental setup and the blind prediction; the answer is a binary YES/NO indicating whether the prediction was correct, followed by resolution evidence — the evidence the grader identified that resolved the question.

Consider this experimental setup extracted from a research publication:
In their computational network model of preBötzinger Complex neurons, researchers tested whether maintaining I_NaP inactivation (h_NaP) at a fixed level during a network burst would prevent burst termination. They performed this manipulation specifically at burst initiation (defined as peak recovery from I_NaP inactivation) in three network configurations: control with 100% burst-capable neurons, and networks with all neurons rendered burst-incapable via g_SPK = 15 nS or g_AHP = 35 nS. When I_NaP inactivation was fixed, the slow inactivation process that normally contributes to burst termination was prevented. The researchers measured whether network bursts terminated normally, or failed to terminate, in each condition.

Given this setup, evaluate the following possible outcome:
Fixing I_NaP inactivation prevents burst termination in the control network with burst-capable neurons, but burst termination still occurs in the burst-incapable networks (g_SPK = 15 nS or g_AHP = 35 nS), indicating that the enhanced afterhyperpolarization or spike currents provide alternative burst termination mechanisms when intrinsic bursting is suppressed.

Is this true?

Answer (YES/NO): YES